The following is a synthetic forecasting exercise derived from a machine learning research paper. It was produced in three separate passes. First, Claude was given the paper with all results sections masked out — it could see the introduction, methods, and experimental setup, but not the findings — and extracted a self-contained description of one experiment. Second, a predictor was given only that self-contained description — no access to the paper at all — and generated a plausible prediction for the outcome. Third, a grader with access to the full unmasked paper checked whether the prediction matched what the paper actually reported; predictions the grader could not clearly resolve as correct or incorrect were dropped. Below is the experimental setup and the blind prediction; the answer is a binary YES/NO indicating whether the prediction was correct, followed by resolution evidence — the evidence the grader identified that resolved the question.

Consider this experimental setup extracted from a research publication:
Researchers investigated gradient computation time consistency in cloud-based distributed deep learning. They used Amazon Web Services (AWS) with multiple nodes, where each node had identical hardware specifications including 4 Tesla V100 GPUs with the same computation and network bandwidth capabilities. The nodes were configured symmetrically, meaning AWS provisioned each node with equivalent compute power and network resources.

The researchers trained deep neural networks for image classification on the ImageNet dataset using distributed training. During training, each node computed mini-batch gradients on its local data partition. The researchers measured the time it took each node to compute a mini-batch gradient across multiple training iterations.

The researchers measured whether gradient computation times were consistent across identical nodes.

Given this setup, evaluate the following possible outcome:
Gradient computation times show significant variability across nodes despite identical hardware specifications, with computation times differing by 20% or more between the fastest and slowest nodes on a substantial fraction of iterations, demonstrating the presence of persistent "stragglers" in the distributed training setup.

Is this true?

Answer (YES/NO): YES